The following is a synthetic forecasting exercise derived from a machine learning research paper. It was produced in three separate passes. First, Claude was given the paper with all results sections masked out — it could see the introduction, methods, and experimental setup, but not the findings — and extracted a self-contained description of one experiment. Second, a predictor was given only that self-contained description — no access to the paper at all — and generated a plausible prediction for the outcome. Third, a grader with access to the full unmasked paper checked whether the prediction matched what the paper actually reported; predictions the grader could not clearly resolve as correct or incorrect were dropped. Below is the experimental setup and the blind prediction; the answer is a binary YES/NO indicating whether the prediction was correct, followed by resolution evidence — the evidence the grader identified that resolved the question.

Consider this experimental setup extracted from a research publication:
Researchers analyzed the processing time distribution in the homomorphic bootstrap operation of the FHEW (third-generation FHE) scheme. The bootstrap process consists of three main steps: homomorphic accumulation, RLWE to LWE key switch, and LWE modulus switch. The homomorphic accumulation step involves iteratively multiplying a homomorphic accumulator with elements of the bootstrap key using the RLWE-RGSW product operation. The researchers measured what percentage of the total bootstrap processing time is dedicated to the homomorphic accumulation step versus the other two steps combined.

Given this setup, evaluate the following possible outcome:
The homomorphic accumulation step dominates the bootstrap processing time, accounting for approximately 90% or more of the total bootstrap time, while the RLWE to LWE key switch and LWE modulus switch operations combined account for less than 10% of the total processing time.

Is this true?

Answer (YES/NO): YES